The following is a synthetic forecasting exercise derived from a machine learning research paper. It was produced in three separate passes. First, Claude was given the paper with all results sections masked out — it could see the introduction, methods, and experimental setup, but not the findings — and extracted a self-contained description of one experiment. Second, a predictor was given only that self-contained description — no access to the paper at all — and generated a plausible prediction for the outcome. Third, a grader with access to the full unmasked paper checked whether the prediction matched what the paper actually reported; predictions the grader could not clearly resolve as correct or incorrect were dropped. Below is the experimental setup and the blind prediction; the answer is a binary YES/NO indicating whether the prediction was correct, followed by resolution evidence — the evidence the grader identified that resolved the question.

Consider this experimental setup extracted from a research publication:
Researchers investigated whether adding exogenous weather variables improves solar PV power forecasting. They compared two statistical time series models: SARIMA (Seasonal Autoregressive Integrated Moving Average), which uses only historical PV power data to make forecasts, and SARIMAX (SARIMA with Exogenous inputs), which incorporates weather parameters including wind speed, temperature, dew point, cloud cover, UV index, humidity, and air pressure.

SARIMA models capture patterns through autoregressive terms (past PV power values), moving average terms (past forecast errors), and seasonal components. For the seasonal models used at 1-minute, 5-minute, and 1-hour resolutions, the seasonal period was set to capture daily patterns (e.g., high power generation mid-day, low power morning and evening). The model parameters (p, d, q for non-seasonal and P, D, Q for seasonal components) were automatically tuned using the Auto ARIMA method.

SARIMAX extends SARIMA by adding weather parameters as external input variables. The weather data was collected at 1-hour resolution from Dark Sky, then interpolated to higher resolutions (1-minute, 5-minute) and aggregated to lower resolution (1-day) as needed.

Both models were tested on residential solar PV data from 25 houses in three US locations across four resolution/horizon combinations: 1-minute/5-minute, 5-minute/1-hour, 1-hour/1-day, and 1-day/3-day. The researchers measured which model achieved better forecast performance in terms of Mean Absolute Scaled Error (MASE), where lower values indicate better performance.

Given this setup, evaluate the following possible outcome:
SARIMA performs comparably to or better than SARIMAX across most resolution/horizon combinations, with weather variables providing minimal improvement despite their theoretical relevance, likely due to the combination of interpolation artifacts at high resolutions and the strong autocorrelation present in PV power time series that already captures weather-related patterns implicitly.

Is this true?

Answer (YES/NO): NO